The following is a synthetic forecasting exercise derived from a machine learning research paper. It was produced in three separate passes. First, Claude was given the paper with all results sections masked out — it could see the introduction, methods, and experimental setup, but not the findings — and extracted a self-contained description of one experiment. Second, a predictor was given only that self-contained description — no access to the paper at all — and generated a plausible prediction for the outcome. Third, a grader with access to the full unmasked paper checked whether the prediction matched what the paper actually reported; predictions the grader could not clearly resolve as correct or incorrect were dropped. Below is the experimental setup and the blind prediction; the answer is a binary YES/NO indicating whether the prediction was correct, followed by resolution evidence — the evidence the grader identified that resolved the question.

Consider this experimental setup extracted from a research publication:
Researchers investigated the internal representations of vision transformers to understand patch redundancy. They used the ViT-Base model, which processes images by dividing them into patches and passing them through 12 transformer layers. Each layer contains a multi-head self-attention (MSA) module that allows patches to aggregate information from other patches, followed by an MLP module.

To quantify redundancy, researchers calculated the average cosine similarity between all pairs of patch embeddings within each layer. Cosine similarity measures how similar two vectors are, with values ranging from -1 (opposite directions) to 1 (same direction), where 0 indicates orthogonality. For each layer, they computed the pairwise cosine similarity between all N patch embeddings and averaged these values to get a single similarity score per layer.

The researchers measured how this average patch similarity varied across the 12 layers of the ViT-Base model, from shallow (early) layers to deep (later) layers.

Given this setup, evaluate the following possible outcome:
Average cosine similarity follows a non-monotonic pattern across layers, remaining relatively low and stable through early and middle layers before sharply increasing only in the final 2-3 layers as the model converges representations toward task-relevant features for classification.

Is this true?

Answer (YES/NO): NO